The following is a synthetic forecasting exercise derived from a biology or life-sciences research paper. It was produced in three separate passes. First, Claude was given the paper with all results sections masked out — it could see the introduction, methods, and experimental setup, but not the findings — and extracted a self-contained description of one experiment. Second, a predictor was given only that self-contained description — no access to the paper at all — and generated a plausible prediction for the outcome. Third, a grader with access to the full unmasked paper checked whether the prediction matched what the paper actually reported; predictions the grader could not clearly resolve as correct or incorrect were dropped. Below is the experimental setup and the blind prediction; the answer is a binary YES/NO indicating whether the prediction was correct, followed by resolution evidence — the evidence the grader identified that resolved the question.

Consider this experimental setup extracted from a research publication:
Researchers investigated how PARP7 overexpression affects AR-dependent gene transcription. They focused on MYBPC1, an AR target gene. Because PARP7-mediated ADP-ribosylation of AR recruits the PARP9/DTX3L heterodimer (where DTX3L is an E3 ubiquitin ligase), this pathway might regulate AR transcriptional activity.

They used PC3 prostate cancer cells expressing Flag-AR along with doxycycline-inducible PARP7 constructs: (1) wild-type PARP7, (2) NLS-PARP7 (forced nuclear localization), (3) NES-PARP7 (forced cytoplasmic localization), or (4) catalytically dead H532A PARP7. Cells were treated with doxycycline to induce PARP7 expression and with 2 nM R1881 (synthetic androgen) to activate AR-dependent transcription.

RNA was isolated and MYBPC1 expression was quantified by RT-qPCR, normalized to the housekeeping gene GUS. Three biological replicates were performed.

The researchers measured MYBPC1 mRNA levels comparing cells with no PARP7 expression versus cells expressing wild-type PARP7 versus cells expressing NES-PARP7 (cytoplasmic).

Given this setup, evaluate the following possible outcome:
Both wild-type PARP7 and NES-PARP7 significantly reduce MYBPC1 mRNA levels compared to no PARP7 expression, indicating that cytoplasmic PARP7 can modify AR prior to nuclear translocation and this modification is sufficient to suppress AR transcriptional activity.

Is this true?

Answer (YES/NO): NO